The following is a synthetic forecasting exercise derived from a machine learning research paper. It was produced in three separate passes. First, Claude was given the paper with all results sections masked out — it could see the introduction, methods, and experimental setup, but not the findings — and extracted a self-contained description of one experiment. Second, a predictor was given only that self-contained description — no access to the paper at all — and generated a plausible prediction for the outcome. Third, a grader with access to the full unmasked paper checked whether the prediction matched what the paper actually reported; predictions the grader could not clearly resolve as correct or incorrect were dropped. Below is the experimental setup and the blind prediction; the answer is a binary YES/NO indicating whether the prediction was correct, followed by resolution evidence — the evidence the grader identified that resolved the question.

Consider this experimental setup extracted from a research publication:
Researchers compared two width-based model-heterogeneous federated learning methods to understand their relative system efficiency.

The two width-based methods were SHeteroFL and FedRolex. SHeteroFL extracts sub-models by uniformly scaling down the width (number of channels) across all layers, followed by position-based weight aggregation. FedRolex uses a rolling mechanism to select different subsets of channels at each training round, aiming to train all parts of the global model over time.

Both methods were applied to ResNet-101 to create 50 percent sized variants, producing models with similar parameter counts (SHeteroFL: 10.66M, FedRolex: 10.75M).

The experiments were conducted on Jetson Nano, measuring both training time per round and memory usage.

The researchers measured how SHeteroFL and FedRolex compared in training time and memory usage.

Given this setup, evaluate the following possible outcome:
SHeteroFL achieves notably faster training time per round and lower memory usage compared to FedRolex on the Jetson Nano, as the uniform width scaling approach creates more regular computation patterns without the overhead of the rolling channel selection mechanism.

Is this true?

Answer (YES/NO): YES